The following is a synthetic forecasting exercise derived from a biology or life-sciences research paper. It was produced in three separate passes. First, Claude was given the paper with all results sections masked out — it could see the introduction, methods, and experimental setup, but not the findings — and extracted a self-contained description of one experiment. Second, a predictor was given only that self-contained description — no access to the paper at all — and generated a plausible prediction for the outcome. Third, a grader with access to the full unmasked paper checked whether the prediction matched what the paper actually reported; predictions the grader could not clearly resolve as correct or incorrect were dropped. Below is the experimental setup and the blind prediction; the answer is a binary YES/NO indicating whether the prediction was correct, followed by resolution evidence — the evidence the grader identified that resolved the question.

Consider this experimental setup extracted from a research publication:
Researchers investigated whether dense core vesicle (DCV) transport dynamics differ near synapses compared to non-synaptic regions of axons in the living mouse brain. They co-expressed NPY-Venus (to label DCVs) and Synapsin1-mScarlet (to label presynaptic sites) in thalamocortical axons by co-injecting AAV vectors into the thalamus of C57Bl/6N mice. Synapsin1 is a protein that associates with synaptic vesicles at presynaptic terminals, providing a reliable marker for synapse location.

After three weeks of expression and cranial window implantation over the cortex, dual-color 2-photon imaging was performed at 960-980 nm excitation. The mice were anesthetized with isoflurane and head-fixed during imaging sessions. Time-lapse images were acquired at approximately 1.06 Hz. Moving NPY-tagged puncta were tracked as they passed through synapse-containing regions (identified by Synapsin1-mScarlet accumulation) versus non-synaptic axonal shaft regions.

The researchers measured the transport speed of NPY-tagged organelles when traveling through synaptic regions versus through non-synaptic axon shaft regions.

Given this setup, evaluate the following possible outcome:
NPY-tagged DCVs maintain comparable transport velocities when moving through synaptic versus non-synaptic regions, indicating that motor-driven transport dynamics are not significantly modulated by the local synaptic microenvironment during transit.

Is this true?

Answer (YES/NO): NO